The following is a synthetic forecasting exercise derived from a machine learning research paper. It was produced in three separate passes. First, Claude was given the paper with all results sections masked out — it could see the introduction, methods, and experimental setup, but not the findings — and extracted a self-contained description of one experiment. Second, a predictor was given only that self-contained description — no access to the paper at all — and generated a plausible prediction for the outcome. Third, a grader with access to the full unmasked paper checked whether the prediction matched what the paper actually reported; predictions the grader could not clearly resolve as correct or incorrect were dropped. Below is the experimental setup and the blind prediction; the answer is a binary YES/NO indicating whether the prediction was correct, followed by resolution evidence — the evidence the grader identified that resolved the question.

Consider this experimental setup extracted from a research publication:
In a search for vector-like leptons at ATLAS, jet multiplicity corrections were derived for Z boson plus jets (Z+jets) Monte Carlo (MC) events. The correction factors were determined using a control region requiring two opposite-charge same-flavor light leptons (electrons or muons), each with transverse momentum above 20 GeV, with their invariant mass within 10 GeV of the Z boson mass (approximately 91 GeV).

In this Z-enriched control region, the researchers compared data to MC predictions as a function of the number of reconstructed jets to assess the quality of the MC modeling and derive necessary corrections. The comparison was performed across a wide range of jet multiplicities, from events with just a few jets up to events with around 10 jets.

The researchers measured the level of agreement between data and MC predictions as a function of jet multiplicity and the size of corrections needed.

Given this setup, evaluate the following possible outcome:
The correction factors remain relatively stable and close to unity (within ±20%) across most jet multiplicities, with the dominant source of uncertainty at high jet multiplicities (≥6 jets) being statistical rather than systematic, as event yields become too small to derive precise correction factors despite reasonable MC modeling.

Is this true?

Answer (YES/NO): NO